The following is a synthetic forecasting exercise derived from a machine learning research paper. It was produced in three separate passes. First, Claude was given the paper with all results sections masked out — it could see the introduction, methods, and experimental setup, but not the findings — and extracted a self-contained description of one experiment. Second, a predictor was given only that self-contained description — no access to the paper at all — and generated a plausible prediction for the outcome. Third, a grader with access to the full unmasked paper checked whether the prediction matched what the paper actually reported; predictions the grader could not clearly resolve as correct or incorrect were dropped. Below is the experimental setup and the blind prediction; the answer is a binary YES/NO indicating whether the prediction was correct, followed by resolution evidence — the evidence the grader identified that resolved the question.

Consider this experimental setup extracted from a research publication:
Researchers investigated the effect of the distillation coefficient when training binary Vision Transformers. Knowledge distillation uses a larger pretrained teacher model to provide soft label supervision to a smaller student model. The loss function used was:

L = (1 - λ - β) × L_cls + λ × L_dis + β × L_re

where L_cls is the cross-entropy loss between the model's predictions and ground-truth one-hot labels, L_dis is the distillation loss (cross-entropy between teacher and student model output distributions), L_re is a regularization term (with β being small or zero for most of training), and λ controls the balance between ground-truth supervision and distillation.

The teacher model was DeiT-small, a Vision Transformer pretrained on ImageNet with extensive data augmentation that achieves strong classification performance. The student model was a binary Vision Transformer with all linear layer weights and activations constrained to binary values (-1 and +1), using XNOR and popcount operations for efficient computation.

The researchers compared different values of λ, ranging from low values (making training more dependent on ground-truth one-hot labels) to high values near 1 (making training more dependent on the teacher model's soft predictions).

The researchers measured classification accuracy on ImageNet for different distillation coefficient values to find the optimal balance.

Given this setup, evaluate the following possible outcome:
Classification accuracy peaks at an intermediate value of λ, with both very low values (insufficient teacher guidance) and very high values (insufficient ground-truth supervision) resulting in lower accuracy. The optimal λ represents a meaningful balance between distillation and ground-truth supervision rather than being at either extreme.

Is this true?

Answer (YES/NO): NO